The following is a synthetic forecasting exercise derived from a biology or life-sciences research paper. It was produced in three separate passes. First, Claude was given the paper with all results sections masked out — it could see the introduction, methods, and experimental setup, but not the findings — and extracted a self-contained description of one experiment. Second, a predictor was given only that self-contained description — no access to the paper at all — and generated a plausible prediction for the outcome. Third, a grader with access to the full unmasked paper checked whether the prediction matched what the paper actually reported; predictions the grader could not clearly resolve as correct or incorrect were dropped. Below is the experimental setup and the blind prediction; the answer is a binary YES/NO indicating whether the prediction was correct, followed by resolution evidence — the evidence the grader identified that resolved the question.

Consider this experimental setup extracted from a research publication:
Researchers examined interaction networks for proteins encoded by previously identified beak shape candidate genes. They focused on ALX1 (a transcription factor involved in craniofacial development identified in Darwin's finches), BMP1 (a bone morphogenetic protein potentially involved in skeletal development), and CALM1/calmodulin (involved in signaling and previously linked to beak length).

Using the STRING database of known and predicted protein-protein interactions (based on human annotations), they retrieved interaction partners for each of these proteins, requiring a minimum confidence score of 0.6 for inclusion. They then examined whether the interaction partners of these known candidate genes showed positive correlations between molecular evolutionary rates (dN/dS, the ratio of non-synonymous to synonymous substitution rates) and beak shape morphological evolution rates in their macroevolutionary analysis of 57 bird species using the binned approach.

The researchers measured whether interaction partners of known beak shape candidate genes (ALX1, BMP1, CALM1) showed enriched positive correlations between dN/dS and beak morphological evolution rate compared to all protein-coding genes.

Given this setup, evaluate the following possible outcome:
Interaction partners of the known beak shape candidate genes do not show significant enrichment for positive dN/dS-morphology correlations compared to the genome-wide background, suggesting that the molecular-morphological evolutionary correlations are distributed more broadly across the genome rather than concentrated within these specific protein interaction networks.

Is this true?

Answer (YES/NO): NO